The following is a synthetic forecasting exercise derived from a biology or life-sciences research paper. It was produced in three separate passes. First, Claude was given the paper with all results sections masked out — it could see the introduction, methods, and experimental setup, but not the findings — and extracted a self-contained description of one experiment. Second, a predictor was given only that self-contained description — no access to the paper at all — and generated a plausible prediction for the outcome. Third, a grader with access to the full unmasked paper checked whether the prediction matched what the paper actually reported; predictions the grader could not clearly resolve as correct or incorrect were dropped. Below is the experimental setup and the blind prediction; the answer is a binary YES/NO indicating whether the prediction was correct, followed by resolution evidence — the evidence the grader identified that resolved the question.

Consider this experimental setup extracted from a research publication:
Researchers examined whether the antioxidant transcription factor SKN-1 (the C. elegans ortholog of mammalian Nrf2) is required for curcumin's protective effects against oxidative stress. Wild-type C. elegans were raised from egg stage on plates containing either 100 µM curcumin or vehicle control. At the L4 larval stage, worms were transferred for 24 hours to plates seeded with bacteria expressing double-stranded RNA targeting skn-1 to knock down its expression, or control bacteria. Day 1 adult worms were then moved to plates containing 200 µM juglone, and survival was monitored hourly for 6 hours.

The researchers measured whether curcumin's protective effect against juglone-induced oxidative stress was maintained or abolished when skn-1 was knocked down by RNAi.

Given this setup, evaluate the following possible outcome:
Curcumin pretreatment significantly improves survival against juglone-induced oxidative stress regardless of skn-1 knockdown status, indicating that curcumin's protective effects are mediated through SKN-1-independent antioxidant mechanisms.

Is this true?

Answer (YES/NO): YES